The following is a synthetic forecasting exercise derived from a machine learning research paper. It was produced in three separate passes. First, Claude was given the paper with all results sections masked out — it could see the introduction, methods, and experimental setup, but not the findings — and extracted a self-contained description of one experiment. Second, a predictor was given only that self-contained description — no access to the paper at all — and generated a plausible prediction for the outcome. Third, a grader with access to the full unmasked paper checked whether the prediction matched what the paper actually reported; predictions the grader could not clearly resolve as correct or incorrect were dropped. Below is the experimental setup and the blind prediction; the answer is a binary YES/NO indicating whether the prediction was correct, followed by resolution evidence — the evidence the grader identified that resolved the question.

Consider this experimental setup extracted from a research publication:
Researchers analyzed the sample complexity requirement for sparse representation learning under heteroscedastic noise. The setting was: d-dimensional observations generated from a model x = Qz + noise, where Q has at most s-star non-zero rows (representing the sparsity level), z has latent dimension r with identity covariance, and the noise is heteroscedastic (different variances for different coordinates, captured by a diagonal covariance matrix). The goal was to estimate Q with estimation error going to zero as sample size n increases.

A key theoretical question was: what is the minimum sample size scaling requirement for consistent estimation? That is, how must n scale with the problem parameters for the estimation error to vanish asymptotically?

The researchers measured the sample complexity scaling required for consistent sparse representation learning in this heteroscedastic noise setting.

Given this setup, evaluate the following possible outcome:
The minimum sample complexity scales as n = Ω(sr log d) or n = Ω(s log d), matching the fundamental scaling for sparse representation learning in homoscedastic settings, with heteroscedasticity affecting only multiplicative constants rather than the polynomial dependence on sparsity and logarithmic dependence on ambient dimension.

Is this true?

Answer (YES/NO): YES